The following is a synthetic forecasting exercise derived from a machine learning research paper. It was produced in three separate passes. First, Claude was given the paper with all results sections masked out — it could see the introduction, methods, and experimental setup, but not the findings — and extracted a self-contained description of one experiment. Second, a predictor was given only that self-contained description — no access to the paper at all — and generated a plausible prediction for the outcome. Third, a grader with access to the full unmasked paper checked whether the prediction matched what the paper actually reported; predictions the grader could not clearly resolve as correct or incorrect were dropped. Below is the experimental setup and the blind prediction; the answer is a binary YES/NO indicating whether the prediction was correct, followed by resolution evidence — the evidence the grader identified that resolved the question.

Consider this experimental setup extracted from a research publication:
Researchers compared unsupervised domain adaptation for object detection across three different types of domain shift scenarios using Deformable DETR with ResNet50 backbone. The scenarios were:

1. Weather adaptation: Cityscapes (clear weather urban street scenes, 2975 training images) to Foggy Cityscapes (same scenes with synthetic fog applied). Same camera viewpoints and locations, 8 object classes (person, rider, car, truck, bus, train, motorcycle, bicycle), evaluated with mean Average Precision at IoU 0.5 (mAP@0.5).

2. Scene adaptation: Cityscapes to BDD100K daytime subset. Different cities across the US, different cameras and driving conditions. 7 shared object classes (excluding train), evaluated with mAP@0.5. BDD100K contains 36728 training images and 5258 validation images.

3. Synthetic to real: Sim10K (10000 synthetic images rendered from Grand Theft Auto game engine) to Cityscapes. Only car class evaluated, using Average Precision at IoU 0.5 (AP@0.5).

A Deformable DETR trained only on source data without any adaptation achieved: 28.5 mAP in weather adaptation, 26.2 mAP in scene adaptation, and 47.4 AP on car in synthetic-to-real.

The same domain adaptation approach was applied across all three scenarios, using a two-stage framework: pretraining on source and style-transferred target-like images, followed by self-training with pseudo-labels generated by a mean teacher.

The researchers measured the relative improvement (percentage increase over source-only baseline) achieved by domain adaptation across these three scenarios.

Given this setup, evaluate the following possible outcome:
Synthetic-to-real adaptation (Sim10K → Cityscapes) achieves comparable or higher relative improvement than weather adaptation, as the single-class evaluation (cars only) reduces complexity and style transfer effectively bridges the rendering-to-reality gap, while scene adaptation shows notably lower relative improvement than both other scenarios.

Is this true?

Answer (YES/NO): NO